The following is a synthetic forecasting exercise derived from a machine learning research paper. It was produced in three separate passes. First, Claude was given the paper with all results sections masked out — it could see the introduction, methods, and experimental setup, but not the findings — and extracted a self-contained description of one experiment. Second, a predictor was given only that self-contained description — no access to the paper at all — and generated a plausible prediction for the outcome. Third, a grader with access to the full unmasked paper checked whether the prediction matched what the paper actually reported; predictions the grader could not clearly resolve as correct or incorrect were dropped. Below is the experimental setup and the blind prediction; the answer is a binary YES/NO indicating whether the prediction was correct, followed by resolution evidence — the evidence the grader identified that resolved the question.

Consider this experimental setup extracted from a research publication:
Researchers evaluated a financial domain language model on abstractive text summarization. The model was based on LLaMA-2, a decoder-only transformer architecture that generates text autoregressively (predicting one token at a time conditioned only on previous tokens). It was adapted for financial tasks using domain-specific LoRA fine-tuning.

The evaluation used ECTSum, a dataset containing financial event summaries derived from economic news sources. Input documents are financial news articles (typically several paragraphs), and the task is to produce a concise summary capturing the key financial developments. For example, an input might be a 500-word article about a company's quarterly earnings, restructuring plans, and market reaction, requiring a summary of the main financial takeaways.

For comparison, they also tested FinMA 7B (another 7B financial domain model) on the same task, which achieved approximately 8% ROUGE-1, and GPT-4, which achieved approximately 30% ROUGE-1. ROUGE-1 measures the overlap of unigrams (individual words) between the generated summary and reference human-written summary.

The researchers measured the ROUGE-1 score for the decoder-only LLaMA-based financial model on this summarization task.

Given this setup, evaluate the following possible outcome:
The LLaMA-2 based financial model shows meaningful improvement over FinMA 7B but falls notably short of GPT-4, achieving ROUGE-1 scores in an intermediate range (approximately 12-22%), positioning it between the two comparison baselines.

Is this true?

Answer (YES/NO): NO